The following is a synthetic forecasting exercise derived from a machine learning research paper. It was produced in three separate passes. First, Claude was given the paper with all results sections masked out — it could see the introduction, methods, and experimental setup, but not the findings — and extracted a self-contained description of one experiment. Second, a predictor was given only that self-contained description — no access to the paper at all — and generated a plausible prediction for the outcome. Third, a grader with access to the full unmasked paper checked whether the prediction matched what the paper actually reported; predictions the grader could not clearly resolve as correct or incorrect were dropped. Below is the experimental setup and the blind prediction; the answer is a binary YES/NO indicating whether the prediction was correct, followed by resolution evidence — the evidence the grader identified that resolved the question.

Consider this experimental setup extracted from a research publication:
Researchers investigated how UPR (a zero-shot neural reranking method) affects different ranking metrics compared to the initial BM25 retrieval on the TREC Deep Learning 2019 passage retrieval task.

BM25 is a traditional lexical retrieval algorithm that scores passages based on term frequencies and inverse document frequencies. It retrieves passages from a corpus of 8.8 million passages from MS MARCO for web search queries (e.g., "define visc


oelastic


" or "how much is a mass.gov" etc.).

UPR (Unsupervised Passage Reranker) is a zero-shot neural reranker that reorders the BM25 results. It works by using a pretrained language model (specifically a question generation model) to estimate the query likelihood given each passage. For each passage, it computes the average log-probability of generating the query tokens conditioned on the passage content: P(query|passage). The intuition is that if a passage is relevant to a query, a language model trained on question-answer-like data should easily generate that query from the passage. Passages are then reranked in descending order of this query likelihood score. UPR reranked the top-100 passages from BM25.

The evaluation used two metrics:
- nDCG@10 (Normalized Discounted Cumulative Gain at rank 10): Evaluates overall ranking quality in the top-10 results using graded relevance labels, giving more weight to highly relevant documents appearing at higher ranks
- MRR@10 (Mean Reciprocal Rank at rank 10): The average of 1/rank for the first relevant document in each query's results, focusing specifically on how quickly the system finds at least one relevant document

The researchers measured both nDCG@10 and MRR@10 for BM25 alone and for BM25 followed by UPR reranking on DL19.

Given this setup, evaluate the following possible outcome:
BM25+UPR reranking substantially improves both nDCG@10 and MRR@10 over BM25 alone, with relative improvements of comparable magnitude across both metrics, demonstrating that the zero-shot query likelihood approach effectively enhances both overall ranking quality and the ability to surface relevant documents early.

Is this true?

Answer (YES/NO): NO